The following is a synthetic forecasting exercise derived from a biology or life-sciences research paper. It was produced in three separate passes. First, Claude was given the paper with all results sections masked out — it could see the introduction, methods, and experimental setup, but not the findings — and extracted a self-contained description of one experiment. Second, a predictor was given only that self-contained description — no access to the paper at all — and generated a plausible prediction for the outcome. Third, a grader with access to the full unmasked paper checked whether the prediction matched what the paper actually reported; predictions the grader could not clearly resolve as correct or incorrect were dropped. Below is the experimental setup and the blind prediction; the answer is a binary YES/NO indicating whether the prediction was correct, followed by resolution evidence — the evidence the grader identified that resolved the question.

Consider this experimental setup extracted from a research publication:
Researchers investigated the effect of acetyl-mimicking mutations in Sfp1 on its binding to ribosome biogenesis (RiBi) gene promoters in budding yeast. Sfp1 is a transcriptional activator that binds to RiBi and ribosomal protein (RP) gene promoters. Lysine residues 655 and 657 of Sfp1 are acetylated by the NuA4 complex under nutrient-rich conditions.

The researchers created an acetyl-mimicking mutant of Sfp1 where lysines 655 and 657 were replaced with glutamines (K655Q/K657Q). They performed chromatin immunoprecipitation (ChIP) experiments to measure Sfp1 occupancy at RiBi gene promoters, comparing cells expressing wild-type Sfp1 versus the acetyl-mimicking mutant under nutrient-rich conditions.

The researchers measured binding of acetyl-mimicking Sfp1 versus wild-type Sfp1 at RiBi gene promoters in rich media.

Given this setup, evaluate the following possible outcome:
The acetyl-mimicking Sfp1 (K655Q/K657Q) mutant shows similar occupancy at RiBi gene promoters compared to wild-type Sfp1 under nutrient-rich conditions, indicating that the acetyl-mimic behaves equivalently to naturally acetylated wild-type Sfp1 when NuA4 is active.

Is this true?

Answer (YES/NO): NO